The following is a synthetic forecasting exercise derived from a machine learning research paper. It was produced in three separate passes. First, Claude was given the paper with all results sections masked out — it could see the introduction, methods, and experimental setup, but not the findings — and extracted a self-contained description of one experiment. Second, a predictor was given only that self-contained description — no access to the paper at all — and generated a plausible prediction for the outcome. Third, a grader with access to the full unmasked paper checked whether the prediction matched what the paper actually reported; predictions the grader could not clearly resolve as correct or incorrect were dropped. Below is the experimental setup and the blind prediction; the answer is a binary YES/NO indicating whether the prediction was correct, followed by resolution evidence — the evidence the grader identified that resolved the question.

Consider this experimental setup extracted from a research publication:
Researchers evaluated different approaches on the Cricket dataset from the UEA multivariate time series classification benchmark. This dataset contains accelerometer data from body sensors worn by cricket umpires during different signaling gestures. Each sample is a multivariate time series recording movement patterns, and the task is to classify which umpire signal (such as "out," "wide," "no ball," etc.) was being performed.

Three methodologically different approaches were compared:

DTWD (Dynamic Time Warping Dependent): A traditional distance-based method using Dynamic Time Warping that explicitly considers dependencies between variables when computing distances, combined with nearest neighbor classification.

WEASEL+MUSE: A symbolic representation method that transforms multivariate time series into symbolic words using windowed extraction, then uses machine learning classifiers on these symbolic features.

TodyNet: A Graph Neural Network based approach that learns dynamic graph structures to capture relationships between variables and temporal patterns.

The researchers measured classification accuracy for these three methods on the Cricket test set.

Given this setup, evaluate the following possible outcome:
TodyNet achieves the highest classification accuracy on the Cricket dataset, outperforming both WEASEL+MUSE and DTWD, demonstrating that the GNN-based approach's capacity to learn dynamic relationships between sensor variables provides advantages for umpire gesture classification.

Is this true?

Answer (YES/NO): NO